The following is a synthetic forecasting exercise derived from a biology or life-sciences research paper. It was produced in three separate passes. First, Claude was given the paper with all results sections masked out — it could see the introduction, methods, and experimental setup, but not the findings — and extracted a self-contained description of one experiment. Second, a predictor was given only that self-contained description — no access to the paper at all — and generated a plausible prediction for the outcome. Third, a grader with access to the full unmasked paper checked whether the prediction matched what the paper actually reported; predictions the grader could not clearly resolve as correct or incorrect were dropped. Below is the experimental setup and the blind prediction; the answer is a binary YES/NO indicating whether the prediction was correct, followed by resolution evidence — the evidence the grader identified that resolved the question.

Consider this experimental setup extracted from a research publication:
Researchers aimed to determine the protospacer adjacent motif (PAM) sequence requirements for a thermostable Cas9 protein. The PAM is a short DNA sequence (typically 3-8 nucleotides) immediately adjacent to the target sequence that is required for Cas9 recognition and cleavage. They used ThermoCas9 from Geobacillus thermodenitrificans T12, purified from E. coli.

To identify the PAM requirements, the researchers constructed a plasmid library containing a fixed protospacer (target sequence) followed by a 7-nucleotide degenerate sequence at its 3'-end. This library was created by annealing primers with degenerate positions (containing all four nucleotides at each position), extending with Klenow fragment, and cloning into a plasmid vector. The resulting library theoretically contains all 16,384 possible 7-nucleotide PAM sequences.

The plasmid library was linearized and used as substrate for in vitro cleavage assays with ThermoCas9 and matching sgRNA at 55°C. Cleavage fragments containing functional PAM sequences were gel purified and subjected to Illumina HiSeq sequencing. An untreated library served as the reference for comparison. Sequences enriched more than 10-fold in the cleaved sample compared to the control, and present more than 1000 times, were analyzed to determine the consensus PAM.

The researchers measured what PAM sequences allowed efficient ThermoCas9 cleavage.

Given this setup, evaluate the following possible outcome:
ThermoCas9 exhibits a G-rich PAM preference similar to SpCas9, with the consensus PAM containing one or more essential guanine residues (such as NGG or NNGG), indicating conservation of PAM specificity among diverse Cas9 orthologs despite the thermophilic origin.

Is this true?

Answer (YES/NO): NO